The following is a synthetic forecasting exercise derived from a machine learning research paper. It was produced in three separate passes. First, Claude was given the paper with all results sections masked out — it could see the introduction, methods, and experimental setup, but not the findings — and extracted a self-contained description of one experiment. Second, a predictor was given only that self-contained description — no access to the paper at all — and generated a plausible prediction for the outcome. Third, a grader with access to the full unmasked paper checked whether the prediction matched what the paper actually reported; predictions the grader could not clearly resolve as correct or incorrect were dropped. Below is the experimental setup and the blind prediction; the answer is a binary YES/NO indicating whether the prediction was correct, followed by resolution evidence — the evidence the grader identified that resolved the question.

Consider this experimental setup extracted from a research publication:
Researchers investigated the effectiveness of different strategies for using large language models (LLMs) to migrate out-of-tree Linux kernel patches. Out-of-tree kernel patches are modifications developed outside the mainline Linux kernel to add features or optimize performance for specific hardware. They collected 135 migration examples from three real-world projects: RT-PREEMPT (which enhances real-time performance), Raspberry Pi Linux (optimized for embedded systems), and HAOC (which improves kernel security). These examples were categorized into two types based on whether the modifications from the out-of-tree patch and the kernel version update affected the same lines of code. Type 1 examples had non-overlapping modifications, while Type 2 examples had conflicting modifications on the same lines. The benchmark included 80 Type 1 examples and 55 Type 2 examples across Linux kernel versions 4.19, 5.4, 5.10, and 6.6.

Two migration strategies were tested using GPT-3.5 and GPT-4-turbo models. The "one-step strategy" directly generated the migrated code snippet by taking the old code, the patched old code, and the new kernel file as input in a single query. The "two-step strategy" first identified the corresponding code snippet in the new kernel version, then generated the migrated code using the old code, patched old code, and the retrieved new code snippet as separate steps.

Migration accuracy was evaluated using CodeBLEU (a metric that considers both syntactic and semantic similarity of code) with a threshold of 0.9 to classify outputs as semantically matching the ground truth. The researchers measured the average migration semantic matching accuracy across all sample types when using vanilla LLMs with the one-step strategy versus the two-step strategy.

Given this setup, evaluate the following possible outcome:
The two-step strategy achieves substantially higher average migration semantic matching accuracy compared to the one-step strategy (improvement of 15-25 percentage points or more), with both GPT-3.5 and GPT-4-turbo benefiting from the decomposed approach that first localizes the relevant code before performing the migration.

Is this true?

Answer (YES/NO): NO